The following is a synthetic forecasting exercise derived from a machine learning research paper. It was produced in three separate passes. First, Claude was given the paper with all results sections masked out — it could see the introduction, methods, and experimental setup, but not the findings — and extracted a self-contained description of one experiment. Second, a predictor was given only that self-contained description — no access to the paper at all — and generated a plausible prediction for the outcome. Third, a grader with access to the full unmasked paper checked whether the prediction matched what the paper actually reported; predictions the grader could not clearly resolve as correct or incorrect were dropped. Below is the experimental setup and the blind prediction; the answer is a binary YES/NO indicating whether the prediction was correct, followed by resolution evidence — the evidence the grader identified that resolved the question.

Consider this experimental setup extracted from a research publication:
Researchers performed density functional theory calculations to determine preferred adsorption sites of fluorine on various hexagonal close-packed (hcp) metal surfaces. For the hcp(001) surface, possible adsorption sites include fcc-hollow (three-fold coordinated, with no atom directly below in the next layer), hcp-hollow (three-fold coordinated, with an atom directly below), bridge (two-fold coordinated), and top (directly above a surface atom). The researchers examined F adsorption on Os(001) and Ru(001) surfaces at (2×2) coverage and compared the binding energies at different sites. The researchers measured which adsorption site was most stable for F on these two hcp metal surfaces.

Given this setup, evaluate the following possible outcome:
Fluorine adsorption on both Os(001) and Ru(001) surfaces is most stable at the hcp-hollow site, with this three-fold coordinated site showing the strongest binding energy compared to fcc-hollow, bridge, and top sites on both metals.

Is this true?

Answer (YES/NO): NO